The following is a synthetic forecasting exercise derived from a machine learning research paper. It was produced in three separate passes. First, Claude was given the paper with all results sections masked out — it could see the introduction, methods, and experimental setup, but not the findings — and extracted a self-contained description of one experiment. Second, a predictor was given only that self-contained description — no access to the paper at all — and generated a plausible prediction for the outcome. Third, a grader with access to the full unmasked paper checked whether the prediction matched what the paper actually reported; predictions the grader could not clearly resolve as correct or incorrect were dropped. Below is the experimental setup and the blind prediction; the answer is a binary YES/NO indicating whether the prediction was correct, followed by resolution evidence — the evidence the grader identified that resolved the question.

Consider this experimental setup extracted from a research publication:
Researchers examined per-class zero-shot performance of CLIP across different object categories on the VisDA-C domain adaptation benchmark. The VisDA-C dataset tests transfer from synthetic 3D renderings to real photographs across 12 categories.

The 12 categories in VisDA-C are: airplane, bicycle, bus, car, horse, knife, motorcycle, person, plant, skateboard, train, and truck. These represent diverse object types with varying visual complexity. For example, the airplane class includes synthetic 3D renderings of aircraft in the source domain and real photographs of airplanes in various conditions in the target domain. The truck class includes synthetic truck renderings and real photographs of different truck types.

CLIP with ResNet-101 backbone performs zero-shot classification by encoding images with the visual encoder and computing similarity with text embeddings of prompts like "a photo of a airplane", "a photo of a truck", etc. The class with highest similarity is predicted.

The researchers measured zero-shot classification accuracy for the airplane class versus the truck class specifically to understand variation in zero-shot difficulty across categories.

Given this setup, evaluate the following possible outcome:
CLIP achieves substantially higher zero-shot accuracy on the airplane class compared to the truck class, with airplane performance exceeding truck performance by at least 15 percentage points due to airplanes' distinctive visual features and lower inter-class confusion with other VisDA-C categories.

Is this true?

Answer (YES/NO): YES